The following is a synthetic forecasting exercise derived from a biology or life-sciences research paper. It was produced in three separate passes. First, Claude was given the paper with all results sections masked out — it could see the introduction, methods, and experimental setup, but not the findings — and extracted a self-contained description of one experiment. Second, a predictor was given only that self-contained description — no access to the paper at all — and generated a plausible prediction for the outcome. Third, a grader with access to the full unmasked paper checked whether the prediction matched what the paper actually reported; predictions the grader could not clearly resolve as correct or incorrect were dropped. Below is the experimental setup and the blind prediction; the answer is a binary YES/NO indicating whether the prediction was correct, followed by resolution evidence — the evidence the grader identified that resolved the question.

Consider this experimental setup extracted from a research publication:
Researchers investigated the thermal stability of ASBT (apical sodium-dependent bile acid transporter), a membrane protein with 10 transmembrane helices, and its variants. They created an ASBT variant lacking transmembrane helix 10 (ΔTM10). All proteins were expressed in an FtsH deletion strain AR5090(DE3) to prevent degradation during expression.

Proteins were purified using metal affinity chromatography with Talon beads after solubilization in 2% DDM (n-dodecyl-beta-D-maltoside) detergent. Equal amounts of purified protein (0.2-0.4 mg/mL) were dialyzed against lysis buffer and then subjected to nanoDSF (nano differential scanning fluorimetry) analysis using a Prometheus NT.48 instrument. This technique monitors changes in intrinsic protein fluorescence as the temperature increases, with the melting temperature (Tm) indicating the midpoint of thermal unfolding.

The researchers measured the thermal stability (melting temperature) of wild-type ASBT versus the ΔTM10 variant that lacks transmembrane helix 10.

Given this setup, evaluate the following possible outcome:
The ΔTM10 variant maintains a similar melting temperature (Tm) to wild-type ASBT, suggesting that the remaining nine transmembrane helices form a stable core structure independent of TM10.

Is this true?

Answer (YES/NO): NO